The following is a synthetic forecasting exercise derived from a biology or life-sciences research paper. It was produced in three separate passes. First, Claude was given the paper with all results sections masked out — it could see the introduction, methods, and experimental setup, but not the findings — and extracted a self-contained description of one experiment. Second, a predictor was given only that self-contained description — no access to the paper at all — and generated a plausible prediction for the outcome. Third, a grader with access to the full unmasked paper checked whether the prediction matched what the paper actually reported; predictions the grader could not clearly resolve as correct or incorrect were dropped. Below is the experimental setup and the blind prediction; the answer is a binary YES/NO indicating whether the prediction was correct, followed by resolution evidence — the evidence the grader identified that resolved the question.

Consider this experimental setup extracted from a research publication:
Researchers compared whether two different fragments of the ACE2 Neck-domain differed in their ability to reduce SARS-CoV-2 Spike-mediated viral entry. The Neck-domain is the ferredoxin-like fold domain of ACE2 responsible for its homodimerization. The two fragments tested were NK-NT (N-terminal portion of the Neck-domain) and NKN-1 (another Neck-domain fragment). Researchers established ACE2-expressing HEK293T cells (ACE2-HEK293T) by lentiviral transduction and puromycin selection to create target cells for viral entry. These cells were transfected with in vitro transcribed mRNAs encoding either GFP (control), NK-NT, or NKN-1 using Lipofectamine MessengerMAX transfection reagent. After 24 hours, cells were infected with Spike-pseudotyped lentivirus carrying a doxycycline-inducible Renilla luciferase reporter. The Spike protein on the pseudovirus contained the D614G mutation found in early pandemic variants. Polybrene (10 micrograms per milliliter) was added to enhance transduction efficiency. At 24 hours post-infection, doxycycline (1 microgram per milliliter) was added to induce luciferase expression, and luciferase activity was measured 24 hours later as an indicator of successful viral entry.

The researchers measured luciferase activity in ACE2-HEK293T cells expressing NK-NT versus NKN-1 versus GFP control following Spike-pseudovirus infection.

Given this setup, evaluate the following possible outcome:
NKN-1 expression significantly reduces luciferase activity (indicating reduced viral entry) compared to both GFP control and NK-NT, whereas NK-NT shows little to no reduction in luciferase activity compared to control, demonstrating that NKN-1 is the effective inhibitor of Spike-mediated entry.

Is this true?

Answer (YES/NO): NO